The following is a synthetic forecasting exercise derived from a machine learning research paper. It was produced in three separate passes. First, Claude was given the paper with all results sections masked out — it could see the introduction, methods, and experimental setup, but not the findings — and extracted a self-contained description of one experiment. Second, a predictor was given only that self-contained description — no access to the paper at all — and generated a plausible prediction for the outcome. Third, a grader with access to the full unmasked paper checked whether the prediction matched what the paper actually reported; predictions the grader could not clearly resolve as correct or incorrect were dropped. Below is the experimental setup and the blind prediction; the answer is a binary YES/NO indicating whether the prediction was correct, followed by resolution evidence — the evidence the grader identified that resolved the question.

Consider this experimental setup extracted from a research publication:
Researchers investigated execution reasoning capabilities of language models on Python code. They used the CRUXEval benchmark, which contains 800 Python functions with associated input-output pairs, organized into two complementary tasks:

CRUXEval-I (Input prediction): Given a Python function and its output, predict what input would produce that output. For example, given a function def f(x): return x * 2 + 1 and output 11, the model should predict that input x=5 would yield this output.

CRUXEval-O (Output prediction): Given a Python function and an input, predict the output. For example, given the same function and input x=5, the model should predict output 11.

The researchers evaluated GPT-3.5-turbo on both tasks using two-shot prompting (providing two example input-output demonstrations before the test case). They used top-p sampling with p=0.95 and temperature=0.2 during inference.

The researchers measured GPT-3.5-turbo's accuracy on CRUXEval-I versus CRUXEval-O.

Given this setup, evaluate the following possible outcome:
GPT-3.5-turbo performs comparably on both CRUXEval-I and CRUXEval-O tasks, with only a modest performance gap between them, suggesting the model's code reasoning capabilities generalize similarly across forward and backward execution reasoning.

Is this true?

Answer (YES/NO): NO